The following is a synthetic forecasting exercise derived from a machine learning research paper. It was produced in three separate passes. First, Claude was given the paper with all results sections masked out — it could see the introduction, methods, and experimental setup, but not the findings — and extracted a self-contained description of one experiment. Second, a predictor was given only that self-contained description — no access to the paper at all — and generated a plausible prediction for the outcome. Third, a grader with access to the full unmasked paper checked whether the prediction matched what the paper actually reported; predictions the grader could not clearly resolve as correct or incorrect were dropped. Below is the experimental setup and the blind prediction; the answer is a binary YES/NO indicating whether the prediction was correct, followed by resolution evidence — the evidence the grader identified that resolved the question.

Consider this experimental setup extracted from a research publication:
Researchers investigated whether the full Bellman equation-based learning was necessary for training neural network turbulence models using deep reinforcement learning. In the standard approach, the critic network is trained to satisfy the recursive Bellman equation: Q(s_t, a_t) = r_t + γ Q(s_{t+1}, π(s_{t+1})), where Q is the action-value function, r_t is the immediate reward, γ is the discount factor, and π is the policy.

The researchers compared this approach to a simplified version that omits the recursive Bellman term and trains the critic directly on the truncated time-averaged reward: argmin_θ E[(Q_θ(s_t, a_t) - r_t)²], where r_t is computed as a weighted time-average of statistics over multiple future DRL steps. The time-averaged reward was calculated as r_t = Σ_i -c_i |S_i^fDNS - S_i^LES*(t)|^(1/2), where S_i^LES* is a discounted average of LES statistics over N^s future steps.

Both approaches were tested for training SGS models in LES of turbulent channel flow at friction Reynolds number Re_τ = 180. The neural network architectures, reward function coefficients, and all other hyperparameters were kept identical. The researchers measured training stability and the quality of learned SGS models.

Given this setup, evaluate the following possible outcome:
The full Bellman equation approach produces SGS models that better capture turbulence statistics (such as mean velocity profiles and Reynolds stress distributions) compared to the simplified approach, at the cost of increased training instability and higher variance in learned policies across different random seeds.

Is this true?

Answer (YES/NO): NO